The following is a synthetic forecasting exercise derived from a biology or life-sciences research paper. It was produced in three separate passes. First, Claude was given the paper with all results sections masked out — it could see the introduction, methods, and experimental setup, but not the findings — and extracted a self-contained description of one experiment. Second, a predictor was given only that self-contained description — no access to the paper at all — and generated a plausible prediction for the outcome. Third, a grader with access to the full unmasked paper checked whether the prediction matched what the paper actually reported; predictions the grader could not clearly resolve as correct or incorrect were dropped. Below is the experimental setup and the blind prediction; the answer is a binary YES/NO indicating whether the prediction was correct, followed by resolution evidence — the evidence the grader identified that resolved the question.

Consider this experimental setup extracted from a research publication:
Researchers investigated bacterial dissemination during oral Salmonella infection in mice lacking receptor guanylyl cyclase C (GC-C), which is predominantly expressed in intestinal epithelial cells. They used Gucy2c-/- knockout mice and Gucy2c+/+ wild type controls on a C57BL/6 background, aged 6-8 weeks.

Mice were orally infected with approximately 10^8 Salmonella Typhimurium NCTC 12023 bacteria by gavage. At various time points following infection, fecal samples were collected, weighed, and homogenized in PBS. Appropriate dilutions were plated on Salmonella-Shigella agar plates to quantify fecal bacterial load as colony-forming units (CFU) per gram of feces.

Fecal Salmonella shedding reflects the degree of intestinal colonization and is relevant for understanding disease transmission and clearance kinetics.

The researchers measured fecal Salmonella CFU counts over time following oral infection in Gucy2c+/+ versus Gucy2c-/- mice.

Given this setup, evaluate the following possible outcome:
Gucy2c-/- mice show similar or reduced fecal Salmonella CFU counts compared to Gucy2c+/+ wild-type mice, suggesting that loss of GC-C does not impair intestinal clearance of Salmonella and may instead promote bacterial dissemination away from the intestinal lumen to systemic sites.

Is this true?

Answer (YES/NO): NO